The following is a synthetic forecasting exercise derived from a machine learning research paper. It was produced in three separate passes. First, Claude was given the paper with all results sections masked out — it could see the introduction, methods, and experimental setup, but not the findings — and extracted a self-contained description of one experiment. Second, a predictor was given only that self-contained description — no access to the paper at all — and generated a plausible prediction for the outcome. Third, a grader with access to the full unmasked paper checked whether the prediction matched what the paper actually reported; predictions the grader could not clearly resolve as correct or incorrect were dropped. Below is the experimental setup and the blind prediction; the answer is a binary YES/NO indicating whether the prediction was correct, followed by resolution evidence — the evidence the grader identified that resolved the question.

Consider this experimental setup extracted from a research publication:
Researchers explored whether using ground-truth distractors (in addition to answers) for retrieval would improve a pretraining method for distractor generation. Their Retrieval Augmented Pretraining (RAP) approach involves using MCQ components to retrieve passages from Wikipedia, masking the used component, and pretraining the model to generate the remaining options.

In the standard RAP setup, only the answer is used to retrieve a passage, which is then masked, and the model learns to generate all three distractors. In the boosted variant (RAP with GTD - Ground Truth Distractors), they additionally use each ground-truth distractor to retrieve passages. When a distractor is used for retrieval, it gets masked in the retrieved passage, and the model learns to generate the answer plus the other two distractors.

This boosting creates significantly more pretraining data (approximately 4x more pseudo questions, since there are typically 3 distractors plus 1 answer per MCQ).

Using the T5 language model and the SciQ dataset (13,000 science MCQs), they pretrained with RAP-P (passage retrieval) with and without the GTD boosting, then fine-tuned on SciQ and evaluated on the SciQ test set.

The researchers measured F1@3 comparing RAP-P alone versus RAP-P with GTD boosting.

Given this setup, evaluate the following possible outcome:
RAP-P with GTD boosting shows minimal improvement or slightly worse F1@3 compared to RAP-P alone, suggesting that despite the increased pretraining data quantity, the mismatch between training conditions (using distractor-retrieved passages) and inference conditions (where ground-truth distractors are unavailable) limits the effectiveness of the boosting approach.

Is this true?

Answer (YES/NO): NO